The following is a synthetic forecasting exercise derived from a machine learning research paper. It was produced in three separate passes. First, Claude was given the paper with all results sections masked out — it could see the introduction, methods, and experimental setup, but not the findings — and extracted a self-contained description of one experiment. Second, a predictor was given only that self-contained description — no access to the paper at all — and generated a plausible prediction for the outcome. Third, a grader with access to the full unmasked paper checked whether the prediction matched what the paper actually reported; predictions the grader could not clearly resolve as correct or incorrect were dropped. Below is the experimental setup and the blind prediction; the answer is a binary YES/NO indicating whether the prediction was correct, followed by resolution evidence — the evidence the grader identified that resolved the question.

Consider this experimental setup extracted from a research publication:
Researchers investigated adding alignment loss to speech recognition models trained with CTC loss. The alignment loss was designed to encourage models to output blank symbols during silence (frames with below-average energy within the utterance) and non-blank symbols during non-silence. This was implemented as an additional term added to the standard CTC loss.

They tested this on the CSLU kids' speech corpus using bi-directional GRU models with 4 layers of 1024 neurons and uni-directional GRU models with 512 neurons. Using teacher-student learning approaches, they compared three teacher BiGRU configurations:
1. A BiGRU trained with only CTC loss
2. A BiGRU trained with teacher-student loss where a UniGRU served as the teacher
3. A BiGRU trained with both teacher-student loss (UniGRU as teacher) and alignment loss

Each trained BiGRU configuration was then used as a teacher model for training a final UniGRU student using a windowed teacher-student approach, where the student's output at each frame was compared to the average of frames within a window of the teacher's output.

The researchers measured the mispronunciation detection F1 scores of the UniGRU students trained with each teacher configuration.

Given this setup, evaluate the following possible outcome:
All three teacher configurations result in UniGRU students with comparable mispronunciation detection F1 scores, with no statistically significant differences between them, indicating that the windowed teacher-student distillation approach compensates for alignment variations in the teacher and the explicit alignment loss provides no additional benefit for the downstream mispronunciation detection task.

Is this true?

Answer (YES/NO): NO